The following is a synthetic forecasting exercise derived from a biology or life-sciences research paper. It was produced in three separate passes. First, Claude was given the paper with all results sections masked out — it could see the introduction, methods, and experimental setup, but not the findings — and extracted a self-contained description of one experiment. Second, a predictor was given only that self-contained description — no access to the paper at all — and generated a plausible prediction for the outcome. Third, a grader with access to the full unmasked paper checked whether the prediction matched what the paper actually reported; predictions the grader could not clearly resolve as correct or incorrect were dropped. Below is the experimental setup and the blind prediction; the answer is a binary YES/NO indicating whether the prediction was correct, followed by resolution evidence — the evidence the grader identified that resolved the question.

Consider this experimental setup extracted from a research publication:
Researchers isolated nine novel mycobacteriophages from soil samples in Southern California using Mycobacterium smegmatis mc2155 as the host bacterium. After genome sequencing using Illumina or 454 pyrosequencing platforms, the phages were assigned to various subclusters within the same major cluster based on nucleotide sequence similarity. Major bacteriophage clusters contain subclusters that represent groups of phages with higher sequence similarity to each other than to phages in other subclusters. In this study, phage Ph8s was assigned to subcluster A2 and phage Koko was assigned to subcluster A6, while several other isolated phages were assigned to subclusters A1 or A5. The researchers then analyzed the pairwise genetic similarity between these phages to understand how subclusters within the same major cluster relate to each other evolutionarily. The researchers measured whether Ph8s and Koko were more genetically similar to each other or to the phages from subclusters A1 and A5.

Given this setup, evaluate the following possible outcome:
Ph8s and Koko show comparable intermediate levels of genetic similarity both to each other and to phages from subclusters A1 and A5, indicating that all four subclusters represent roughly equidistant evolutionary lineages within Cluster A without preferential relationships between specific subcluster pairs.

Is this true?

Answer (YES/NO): NO